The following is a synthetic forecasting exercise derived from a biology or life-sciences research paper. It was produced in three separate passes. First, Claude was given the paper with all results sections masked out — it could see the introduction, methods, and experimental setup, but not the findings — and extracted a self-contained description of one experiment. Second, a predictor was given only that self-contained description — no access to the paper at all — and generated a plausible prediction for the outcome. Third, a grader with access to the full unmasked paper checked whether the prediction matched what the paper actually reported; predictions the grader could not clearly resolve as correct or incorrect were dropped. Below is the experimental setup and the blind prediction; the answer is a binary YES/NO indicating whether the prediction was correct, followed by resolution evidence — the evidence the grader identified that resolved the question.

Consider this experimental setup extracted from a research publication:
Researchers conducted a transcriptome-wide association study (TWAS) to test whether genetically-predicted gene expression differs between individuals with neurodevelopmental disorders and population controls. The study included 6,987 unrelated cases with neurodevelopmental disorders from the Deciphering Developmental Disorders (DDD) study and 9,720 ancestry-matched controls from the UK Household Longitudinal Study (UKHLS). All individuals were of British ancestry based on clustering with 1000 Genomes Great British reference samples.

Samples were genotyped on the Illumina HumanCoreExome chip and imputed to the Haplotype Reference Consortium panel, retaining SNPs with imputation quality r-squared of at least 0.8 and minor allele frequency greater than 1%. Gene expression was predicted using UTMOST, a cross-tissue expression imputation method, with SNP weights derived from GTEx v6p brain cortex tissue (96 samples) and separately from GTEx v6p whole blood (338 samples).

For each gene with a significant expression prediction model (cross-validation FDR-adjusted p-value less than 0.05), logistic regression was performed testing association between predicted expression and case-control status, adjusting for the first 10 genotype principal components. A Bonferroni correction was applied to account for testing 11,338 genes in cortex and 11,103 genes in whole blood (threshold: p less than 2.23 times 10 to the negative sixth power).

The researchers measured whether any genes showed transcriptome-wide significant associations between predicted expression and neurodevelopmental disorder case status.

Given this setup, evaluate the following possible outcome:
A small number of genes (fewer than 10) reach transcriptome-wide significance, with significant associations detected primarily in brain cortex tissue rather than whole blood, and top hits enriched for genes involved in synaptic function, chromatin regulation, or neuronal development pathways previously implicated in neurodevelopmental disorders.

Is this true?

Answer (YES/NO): NO